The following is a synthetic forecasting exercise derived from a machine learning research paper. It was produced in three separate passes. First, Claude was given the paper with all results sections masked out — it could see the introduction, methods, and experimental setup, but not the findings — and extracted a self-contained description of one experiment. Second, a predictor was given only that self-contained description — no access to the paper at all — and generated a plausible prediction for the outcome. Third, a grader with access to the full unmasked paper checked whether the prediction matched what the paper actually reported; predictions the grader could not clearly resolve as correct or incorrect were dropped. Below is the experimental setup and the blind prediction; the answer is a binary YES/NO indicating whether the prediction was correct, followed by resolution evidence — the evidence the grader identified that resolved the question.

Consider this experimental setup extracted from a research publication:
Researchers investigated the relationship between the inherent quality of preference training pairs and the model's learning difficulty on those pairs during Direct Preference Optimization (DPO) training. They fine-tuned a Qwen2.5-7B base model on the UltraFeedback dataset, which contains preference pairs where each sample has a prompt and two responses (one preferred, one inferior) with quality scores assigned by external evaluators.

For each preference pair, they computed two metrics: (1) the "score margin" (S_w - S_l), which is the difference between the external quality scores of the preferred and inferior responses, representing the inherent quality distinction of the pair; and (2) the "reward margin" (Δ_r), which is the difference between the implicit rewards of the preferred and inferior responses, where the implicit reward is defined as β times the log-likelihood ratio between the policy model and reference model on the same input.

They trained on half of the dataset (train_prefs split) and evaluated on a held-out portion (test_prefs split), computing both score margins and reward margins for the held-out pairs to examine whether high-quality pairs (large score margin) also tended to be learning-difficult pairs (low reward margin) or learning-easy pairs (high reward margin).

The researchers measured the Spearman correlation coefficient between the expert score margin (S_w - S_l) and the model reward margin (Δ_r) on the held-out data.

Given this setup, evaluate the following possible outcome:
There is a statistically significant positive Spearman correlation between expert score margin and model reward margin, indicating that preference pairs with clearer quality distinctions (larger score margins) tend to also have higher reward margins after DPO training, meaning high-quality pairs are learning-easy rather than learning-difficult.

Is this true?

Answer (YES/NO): NO